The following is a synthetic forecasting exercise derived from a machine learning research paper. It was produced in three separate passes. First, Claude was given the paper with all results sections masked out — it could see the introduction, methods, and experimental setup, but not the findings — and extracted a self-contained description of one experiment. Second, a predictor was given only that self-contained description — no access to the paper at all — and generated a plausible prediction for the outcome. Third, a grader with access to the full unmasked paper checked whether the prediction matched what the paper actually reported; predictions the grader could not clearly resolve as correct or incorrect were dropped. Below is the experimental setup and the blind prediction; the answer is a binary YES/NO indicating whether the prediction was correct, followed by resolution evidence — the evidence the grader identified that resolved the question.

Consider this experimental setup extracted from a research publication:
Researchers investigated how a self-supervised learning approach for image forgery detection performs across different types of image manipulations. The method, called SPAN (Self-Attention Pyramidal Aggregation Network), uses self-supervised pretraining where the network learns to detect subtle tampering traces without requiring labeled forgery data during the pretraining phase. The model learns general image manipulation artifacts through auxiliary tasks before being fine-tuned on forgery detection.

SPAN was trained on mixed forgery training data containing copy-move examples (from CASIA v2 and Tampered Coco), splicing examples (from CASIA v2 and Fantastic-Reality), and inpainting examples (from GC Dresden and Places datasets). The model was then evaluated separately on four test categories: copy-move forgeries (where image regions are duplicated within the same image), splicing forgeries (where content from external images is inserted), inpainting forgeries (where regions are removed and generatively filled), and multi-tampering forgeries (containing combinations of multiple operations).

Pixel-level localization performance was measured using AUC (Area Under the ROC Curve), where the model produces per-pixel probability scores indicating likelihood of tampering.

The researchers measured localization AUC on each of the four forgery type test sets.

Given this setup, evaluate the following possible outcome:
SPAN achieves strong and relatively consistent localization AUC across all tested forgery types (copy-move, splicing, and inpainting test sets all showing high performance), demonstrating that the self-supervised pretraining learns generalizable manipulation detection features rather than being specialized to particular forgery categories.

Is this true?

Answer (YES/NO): NO